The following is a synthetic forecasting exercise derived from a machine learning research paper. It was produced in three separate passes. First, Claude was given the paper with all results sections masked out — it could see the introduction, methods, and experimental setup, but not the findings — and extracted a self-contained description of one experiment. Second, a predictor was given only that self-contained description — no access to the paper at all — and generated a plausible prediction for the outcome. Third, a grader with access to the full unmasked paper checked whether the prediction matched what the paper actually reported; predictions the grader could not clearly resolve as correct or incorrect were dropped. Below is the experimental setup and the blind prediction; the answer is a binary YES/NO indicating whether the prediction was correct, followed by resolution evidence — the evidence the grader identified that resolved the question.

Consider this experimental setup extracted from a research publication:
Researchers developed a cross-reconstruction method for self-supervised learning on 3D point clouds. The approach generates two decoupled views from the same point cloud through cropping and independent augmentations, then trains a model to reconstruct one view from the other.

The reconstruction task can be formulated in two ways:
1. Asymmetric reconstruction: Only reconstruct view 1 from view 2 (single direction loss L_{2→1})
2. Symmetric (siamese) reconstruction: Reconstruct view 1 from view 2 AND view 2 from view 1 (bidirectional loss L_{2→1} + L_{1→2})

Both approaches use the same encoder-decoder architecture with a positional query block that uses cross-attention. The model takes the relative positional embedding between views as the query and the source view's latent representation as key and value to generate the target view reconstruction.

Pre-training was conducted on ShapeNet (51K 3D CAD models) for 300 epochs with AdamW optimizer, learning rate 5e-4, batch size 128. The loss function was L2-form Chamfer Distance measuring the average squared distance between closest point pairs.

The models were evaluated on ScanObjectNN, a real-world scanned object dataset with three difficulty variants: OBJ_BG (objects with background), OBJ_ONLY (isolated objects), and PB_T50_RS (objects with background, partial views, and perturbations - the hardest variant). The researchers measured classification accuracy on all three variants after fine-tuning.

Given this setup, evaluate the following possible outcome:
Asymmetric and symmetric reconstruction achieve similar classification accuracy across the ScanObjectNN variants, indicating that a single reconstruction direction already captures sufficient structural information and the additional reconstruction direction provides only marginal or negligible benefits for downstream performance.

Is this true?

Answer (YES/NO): NO